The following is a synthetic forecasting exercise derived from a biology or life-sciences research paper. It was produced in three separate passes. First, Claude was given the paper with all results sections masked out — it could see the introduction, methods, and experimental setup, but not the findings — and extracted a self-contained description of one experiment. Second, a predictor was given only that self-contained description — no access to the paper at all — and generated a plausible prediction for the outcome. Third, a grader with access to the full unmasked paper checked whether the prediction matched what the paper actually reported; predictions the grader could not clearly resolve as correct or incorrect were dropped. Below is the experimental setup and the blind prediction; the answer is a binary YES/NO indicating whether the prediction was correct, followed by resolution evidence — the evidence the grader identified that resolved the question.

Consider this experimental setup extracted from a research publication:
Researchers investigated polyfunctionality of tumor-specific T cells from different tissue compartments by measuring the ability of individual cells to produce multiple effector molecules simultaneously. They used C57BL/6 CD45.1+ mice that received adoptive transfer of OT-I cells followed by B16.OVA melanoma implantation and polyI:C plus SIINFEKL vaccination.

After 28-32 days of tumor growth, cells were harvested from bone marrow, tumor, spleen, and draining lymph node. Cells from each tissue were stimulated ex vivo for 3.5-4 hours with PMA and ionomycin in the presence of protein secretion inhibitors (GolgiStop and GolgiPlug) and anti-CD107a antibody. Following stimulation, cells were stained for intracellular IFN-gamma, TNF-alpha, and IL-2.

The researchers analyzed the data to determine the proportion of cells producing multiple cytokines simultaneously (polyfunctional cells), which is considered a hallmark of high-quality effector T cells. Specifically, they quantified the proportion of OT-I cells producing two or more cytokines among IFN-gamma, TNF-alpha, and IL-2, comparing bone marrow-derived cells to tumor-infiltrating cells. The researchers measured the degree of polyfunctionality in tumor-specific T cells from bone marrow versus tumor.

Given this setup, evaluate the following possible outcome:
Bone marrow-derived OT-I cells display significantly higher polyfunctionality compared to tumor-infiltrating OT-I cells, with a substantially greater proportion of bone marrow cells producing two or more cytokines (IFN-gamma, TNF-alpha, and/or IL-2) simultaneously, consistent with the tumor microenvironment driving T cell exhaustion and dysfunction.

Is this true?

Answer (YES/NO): YES